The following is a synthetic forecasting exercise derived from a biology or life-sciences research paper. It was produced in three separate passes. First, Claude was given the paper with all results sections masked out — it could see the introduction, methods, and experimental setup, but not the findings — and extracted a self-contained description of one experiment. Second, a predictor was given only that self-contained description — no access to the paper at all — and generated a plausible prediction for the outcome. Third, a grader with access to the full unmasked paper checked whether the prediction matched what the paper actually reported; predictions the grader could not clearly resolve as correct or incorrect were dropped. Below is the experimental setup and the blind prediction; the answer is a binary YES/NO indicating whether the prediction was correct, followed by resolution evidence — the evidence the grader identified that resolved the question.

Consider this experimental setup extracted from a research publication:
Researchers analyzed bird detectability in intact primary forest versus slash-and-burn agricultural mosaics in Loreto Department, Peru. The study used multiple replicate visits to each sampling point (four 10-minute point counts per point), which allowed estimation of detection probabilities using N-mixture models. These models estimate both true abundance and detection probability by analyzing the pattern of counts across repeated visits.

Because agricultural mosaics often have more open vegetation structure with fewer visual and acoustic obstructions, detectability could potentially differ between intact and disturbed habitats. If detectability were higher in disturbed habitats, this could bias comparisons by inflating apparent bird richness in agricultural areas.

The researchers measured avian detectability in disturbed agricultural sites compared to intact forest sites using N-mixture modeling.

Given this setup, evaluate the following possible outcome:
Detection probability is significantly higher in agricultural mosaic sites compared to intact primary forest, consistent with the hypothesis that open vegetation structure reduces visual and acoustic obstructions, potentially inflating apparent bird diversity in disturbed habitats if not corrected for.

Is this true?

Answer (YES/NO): NO